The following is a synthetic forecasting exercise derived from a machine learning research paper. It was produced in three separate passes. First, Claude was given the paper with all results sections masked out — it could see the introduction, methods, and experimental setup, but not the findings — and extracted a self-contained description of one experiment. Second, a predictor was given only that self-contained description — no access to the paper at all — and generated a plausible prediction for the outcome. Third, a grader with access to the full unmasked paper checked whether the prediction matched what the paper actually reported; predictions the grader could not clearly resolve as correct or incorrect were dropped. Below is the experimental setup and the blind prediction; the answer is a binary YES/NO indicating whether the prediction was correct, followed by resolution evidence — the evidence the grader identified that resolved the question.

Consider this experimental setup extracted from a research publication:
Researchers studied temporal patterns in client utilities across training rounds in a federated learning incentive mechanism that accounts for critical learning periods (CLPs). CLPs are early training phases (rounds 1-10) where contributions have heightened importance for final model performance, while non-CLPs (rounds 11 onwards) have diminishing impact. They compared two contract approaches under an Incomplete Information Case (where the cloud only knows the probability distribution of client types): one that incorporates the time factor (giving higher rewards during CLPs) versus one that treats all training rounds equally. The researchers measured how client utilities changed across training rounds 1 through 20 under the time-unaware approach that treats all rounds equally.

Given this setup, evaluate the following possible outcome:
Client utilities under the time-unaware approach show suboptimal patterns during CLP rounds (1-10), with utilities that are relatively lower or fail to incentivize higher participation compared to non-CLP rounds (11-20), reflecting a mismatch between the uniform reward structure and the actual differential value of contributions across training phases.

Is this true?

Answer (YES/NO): NO